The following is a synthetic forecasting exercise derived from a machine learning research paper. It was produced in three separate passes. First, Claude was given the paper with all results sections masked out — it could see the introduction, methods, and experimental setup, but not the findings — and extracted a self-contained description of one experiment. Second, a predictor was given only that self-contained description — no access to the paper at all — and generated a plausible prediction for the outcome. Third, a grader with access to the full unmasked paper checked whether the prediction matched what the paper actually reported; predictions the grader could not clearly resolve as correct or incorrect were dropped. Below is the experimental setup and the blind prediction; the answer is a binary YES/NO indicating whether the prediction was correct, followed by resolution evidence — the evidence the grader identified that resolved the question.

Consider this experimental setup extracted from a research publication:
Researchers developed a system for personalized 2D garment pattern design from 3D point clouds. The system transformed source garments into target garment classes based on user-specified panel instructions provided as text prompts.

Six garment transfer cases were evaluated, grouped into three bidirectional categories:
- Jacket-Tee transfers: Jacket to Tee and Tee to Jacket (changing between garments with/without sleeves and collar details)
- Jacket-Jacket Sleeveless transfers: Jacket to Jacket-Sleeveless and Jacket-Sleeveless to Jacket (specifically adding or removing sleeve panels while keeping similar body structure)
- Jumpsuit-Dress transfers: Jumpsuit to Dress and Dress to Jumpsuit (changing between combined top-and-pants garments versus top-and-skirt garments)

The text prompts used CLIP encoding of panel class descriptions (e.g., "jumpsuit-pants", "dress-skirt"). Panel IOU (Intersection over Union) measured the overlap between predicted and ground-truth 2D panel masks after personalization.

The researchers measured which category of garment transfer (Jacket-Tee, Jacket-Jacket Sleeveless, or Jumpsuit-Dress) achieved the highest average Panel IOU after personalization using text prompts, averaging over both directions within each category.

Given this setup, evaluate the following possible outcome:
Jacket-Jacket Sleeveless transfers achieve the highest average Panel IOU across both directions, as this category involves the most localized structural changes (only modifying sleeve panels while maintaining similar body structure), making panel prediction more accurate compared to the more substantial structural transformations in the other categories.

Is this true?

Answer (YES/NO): YES